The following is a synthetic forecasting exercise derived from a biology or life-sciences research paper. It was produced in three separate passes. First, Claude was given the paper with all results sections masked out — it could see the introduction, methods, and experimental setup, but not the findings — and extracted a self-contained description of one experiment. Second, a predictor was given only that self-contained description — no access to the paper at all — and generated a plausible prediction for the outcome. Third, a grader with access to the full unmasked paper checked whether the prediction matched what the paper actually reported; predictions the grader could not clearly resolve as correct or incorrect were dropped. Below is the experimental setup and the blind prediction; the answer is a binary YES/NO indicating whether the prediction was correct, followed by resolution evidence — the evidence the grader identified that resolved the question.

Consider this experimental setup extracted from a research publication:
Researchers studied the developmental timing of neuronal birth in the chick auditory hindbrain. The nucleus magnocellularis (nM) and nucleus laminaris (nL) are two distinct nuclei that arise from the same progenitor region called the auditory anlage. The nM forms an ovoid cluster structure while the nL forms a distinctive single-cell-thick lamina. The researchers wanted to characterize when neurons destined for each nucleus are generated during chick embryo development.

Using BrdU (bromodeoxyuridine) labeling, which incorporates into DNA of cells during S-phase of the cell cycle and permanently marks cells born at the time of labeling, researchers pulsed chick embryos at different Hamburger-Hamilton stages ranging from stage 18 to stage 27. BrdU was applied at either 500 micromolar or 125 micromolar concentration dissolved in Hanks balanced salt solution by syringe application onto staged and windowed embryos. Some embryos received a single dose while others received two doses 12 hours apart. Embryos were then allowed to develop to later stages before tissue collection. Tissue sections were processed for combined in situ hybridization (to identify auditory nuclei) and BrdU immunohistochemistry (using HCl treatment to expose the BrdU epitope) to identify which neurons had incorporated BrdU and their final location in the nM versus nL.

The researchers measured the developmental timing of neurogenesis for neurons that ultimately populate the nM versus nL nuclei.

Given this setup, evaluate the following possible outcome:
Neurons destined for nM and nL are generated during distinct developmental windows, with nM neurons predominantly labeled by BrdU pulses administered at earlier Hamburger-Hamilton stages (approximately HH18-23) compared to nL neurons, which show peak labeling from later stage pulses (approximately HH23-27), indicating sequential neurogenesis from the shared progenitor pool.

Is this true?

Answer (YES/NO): NO